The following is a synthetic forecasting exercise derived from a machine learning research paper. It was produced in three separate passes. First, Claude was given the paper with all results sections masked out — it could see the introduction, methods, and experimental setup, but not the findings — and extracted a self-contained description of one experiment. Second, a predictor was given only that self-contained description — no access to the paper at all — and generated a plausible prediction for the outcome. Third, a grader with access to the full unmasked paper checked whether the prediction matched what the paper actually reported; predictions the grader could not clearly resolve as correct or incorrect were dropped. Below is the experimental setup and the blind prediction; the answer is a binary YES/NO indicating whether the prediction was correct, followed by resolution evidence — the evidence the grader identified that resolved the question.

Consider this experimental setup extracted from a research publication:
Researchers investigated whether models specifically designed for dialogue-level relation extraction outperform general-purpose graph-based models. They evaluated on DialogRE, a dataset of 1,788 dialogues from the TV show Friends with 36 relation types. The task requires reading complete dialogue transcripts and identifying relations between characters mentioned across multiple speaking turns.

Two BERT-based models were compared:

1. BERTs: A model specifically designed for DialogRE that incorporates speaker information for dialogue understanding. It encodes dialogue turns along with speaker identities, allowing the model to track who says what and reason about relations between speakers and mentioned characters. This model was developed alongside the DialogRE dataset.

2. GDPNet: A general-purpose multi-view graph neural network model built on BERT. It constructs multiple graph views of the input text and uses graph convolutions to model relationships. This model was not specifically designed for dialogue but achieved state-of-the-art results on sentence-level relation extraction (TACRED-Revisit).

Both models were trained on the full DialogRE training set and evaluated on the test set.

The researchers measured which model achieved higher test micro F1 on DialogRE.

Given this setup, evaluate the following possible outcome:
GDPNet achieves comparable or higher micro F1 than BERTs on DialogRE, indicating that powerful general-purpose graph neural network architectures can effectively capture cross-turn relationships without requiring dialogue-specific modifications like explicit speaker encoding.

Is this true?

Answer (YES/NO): YES